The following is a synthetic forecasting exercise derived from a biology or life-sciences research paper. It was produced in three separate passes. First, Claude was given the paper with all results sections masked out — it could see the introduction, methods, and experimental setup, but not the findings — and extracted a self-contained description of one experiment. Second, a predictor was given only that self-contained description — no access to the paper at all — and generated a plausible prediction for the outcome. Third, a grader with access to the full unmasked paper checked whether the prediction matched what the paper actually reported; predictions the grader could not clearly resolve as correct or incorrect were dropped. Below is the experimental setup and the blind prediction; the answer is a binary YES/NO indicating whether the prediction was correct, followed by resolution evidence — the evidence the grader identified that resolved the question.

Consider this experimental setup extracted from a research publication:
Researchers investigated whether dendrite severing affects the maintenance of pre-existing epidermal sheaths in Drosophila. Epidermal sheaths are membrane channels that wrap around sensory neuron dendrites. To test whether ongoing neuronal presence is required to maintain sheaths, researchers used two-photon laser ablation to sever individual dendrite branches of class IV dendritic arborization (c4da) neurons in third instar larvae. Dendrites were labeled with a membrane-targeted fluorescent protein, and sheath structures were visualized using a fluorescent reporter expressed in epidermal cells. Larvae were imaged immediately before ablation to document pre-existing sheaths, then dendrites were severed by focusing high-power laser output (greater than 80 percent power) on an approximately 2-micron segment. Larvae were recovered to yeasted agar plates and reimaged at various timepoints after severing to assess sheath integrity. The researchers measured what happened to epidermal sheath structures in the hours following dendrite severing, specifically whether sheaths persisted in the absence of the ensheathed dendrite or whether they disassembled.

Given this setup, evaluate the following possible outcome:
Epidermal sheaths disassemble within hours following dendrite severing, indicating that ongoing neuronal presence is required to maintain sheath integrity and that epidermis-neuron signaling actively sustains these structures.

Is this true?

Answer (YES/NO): YES